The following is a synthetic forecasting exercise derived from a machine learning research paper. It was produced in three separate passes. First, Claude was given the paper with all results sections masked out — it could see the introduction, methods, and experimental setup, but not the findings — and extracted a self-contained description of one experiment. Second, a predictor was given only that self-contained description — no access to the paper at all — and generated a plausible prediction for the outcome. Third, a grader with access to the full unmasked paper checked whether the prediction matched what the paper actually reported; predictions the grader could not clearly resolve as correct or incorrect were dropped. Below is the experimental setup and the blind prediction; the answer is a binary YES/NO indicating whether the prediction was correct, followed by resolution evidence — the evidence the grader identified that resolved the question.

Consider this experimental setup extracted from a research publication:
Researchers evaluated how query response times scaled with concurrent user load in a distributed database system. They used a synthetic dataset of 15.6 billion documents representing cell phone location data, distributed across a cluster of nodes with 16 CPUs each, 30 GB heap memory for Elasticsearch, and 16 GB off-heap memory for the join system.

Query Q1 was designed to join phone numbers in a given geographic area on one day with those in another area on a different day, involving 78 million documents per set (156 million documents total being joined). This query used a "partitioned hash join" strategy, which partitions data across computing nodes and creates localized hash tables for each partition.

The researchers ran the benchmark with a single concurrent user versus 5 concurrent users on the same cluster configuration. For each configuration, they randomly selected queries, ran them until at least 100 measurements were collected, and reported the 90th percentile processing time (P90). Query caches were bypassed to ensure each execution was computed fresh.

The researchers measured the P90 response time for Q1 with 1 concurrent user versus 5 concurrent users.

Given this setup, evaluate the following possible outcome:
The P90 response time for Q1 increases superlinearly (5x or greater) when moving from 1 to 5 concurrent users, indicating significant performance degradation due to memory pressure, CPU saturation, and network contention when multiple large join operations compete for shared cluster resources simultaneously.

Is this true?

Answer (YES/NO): YES